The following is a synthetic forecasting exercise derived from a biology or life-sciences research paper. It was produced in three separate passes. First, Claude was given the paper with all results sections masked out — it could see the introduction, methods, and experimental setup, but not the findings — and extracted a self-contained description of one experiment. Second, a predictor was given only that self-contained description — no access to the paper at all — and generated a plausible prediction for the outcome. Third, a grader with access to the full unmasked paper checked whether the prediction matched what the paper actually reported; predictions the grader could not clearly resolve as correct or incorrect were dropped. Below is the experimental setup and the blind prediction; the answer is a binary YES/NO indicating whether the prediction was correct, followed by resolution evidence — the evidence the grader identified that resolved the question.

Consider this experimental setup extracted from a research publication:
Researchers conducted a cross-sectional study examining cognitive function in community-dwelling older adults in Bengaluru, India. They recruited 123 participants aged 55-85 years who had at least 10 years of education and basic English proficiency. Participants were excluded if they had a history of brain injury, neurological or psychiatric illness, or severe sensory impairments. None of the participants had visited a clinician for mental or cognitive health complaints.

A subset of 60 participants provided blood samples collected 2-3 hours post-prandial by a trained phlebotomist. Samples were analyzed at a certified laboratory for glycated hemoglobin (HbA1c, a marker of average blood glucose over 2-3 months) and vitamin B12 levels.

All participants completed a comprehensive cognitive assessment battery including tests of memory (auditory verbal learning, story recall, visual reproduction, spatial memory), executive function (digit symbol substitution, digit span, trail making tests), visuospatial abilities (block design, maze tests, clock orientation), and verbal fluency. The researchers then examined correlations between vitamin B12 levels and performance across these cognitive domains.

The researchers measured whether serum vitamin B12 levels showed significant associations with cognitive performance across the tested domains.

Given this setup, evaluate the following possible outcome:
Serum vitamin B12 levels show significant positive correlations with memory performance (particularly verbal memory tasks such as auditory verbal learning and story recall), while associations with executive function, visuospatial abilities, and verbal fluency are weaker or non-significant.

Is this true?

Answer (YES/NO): NO